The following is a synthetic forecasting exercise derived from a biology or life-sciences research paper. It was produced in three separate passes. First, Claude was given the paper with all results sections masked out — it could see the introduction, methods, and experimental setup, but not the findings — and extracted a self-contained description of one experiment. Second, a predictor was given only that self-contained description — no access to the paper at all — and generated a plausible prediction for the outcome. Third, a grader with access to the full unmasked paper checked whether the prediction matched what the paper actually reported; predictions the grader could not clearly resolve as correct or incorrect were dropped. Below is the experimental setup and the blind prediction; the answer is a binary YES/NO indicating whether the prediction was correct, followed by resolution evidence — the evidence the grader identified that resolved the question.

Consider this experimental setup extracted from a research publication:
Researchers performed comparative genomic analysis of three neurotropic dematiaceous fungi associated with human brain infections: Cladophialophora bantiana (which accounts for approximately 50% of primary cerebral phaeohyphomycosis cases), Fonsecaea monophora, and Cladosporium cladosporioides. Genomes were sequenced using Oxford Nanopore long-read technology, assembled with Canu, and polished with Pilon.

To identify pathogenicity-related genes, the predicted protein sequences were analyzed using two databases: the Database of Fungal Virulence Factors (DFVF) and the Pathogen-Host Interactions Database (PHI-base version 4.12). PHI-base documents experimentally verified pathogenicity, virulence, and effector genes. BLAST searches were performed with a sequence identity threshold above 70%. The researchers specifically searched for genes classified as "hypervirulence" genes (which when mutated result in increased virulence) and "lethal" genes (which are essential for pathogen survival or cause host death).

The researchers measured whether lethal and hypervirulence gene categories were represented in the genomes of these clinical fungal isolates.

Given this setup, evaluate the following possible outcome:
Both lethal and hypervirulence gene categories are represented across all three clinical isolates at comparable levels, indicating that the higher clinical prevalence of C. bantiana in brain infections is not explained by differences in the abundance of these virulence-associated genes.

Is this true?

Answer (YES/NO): NO